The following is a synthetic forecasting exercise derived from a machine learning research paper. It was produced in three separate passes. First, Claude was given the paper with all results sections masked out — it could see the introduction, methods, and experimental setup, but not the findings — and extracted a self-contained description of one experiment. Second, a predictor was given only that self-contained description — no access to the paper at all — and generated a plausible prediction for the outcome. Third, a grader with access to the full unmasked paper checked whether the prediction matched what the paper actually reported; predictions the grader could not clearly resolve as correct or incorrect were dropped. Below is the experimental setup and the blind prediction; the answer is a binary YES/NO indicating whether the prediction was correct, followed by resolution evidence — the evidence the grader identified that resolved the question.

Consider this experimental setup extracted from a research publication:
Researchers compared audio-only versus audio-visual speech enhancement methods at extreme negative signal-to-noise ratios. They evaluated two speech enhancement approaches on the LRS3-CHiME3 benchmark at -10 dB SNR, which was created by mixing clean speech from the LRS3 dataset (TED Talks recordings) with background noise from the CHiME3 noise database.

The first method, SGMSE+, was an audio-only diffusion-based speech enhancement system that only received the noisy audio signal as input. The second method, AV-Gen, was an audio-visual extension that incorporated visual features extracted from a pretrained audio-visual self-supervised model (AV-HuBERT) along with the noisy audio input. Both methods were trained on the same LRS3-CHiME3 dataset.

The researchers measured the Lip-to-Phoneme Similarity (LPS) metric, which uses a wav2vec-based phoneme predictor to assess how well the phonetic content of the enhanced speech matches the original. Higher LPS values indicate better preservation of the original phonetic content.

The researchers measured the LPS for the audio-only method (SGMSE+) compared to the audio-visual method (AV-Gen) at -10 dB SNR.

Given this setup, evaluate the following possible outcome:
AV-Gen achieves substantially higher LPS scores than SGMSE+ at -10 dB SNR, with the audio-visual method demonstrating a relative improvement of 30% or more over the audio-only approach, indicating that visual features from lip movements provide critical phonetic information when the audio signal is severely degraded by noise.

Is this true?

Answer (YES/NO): YES